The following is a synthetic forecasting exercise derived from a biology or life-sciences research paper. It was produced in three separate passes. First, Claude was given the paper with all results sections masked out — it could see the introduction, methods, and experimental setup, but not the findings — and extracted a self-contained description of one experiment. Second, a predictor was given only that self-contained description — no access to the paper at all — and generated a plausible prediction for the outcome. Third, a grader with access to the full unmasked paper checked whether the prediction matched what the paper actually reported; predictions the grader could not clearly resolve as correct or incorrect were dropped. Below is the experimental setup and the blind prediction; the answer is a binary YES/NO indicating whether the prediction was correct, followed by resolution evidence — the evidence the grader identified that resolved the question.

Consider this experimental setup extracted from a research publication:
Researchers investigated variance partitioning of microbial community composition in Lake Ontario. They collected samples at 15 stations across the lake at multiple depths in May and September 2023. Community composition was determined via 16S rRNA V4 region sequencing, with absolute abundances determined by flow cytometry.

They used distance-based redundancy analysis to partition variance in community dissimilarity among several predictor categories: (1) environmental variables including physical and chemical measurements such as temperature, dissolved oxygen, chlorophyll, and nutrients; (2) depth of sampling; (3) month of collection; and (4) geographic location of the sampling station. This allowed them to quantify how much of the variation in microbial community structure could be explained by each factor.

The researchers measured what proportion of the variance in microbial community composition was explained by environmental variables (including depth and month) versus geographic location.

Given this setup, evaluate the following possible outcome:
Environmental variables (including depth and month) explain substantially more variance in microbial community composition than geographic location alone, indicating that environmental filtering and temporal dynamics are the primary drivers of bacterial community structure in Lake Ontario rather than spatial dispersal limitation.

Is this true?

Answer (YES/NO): YES